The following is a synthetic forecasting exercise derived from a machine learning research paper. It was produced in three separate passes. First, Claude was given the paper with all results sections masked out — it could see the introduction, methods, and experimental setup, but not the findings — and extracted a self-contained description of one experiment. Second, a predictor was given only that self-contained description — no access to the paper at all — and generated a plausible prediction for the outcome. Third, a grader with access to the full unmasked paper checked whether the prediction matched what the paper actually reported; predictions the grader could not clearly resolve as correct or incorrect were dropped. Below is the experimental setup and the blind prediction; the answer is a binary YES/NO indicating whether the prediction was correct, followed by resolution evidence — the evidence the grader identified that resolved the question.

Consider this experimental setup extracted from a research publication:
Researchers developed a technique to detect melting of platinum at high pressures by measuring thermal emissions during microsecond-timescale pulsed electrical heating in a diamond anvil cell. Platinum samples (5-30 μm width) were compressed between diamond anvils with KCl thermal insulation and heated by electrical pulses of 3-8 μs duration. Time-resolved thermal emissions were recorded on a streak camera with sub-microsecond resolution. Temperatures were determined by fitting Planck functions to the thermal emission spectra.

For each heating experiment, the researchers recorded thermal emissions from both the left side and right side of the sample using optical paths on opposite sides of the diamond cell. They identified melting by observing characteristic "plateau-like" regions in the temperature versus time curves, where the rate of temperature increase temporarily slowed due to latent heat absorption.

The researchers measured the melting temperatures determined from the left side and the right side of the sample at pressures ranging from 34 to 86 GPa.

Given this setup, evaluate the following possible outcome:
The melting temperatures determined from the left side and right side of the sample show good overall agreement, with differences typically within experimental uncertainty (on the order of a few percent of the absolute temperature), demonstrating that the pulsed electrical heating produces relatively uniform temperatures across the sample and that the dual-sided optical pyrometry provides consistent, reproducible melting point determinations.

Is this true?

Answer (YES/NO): YES